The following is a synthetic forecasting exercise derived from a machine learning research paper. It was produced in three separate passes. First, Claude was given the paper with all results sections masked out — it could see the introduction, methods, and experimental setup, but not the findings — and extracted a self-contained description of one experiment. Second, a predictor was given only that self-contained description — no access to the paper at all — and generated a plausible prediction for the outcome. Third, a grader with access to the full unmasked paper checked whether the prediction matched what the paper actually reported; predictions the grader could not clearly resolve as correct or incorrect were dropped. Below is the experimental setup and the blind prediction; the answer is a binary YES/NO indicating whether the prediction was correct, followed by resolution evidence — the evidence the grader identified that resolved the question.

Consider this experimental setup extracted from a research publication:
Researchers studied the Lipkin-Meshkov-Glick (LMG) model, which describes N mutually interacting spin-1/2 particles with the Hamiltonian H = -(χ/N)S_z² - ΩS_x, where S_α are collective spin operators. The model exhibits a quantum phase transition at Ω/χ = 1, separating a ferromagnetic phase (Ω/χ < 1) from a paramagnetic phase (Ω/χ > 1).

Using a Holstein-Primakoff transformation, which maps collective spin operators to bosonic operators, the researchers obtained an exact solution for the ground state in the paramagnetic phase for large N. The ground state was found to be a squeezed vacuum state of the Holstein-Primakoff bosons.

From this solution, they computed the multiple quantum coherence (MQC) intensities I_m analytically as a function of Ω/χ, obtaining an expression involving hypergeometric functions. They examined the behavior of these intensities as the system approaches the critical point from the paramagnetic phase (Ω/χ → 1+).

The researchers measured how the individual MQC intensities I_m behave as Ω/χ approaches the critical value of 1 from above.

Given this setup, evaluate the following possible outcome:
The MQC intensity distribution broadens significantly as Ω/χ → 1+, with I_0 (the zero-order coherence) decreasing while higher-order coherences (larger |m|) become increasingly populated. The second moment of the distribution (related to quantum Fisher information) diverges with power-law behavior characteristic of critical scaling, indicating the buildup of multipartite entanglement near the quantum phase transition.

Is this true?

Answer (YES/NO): NO